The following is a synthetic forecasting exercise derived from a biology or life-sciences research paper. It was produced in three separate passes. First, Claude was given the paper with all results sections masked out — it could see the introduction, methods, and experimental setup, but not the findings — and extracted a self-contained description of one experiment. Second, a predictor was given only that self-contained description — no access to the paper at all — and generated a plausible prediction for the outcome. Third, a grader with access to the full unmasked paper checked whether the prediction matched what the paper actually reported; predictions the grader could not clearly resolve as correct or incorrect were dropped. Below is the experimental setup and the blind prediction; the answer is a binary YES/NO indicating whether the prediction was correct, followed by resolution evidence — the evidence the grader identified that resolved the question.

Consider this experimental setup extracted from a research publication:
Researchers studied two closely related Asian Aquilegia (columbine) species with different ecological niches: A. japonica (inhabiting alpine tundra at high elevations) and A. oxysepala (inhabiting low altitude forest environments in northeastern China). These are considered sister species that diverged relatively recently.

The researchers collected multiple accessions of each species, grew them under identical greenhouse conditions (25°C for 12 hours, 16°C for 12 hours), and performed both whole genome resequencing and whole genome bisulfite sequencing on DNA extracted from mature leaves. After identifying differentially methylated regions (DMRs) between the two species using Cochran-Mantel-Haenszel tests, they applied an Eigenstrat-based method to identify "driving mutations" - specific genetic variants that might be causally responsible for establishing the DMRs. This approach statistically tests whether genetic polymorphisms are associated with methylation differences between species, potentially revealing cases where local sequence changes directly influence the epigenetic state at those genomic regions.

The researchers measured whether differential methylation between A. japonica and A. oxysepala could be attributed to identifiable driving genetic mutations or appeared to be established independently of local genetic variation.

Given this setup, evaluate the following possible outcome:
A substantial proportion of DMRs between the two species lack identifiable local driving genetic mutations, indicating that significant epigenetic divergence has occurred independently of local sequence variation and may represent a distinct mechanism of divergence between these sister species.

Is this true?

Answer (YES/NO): YES